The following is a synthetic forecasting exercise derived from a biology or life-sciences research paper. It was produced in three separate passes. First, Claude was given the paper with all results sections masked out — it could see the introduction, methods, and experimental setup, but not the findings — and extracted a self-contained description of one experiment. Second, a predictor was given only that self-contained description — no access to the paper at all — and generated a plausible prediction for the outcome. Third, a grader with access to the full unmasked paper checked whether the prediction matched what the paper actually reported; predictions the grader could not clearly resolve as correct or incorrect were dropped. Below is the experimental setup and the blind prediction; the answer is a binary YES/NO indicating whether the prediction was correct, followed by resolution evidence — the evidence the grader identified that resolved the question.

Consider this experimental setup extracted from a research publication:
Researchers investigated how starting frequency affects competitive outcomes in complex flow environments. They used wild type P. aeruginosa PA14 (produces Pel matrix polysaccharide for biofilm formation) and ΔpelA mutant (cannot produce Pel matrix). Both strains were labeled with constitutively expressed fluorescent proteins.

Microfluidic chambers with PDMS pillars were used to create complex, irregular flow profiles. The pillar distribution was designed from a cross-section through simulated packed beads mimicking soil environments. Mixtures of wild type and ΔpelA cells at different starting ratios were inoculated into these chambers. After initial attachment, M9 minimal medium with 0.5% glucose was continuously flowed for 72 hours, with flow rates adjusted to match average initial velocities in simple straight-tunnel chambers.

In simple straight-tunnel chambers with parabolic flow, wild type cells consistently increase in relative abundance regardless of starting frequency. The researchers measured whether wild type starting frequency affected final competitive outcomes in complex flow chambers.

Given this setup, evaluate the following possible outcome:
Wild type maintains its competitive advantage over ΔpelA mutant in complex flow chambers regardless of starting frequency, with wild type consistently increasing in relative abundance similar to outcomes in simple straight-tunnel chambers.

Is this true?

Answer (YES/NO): NO